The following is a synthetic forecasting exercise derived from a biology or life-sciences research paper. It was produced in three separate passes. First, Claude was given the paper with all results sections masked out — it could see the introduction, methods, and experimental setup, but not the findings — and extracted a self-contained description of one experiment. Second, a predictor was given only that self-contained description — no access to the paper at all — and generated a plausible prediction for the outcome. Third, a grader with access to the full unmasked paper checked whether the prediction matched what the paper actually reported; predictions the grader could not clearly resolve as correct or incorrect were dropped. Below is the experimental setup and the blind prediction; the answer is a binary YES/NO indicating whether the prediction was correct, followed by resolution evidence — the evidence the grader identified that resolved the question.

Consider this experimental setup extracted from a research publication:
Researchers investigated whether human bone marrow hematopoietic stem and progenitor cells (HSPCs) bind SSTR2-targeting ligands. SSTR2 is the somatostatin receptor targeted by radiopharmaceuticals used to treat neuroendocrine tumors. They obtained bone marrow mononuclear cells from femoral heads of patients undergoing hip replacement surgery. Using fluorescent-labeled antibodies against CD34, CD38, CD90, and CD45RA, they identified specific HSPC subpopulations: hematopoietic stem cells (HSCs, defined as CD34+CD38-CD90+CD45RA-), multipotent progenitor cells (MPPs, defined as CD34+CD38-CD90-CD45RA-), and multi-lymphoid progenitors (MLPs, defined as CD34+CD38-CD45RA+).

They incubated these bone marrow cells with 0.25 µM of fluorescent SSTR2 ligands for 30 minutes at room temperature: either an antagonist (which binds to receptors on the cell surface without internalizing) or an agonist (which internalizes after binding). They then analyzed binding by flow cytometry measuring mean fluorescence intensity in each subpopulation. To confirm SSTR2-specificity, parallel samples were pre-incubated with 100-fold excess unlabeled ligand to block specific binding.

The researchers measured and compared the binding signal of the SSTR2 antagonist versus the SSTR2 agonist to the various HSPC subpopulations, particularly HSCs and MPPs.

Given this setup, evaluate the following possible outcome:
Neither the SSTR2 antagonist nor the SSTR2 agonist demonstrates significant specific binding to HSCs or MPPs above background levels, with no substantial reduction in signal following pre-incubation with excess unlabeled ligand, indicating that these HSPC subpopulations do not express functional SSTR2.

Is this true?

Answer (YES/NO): NO